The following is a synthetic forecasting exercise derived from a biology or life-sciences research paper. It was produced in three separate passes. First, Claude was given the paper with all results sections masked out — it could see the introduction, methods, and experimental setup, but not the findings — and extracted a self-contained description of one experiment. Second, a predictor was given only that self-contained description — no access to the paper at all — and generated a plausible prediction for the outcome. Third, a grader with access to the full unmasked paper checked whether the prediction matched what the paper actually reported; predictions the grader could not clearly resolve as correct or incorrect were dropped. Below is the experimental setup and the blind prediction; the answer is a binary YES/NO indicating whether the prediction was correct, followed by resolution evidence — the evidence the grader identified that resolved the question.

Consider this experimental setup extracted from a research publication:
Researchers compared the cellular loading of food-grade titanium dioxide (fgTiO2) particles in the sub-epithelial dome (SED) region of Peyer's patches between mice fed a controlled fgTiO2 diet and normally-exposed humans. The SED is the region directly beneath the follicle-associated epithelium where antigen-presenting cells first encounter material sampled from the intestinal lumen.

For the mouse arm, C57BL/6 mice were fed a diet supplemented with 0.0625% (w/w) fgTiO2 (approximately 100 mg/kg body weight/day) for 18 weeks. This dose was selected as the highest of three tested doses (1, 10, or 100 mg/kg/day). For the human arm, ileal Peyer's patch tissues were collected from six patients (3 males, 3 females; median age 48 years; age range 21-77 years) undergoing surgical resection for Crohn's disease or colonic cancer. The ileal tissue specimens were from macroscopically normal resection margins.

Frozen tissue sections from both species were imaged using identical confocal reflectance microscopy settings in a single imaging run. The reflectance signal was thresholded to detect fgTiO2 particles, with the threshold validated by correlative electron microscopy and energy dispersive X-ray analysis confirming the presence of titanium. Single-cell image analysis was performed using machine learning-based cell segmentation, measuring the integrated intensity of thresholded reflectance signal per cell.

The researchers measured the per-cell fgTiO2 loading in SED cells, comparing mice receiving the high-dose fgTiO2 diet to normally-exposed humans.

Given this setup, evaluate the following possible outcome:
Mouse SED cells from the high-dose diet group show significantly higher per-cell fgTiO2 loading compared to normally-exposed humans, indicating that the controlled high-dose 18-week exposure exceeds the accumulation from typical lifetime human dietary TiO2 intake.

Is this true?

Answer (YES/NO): NO